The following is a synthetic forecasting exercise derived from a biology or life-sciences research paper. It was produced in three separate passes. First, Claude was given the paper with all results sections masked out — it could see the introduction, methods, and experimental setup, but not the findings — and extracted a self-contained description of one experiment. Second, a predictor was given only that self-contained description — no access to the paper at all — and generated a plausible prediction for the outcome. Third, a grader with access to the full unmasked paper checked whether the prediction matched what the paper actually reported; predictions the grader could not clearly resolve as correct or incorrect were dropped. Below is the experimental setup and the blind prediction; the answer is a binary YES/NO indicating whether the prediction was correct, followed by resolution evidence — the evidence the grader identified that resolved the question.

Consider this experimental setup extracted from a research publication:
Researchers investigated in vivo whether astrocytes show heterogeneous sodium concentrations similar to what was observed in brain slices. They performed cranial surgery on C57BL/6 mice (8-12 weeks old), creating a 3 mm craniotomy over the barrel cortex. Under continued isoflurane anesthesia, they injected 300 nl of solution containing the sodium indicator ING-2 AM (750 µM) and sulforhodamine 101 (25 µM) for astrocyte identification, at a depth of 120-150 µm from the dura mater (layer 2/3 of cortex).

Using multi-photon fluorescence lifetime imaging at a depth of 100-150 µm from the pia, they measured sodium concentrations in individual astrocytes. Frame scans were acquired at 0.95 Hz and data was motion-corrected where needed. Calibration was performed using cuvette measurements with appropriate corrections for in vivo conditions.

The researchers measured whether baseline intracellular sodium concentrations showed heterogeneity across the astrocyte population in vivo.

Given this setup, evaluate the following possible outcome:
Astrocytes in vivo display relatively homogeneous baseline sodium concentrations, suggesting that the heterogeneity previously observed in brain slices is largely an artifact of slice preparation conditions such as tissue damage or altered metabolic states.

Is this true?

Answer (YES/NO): NO